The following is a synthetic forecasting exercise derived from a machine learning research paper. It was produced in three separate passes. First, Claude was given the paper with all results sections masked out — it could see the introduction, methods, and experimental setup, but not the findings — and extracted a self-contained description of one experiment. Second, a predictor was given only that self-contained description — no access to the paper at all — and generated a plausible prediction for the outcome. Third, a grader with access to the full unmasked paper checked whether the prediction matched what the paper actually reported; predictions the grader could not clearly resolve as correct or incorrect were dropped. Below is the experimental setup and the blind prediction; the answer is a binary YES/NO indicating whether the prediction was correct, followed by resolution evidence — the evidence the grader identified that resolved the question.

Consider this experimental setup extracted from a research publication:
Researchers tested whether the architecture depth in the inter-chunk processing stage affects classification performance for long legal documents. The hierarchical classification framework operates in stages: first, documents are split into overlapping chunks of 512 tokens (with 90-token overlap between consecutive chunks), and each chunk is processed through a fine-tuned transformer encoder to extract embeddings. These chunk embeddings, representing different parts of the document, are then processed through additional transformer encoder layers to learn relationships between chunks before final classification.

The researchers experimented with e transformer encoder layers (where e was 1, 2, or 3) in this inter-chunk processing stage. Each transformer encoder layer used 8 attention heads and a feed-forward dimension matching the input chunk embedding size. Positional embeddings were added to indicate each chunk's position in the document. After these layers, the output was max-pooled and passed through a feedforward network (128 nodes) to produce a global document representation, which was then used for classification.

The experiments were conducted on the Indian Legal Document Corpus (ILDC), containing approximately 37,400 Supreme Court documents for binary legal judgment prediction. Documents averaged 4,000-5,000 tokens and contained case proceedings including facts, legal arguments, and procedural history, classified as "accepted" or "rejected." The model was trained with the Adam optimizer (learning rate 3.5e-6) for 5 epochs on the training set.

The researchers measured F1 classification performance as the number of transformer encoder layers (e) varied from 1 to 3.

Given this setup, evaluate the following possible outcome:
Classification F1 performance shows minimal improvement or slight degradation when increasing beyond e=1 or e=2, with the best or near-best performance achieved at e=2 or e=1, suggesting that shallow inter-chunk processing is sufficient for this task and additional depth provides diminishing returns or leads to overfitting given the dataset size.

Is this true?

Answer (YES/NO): YES